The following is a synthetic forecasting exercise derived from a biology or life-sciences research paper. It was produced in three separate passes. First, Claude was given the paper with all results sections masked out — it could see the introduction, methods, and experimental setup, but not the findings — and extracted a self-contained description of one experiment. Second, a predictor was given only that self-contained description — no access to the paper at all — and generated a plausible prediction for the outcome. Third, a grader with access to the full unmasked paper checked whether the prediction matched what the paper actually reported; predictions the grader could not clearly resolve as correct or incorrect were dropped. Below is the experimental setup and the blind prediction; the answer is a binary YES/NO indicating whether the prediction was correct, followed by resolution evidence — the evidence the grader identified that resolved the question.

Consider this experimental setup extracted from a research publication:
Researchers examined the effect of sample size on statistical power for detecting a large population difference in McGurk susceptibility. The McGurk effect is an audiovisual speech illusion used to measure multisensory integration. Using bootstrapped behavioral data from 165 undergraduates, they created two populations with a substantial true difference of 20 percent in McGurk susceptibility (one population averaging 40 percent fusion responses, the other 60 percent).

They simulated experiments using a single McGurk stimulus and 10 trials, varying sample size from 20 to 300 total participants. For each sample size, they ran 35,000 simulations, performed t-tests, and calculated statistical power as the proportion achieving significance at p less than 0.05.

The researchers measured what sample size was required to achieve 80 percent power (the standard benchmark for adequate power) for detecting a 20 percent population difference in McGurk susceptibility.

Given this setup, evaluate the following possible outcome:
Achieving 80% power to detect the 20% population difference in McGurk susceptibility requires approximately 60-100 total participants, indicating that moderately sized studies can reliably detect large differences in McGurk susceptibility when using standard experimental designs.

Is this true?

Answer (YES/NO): NO